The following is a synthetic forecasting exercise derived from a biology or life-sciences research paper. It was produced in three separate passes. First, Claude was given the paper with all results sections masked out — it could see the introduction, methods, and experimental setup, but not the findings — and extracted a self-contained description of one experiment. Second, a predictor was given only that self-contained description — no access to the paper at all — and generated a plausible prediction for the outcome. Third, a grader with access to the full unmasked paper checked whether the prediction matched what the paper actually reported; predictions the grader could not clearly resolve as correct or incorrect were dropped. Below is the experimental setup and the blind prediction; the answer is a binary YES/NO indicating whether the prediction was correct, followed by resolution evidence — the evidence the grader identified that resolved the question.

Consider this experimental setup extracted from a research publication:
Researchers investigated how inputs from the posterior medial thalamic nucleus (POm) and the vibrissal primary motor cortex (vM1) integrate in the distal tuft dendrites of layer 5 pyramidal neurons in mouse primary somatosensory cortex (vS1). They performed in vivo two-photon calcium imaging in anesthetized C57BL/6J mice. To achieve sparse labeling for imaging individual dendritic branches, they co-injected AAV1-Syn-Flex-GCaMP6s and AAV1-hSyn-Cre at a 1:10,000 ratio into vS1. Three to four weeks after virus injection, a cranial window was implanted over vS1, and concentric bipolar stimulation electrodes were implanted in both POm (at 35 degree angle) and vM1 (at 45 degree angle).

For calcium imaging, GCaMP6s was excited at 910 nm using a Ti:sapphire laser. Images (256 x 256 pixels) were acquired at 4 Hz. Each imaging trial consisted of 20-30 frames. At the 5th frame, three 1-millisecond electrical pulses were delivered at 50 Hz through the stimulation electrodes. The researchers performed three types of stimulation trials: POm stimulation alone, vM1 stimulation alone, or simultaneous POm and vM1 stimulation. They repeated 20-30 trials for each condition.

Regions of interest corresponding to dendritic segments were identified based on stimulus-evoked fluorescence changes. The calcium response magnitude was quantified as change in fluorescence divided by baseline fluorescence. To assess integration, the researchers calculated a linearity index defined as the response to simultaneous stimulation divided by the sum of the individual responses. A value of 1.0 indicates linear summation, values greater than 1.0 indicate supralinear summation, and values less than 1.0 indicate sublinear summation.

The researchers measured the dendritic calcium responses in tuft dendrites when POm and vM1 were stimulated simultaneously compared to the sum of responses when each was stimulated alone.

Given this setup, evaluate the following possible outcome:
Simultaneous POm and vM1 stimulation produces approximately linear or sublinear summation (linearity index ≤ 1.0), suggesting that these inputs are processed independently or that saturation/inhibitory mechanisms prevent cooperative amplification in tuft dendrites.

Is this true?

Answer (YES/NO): YES